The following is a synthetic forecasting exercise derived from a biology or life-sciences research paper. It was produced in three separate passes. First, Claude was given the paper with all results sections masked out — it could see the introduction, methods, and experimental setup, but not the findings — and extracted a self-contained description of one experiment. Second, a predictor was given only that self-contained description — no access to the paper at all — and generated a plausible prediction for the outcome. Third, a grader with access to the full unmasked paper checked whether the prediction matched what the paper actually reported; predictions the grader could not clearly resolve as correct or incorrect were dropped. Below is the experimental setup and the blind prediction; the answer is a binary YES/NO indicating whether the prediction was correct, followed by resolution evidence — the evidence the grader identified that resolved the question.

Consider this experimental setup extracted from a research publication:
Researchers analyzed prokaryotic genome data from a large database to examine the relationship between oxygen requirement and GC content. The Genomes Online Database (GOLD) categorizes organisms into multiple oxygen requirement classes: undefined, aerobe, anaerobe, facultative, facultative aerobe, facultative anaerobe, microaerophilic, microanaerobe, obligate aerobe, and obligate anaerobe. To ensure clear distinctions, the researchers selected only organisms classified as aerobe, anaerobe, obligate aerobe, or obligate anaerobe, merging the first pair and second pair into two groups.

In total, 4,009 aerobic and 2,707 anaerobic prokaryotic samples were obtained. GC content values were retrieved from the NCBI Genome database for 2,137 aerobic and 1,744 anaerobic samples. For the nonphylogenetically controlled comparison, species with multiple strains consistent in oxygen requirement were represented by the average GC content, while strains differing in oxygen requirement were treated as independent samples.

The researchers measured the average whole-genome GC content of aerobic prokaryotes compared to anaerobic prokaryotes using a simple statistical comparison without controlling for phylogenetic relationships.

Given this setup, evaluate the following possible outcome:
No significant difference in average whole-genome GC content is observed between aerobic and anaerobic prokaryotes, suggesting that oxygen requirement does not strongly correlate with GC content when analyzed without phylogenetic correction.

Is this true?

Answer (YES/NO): NO